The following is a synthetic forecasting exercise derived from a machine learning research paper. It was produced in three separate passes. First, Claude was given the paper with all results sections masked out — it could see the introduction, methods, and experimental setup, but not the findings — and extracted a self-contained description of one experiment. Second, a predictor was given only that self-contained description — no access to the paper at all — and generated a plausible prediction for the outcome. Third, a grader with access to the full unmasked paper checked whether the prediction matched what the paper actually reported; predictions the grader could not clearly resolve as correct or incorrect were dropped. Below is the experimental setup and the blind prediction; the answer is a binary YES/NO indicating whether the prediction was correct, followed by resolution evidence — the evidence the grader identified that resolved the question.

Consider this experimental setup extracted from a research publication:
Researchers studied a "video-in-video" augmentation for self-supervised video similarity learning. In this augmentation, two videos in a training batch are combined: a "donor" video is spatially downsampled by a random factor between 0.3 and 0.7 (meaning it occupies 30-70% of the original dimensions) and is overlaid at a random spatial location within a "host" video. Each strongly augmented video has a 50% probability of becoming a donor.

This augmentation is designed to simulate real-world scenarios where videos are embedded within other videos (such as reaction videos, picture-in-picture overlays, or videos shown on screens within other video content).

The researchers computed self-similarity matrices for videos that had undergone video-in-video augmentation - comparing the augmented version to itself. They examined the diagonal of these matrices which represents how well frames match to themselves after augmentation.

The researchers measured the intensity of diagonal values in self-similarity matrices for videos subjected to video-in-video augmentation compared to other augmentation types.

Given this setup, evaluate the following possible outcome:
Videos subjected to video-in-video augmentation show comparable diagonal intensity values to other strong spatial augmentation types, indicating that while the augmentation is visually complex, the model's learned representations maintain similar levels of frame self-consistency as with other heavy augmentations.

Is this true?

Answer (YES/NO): NO